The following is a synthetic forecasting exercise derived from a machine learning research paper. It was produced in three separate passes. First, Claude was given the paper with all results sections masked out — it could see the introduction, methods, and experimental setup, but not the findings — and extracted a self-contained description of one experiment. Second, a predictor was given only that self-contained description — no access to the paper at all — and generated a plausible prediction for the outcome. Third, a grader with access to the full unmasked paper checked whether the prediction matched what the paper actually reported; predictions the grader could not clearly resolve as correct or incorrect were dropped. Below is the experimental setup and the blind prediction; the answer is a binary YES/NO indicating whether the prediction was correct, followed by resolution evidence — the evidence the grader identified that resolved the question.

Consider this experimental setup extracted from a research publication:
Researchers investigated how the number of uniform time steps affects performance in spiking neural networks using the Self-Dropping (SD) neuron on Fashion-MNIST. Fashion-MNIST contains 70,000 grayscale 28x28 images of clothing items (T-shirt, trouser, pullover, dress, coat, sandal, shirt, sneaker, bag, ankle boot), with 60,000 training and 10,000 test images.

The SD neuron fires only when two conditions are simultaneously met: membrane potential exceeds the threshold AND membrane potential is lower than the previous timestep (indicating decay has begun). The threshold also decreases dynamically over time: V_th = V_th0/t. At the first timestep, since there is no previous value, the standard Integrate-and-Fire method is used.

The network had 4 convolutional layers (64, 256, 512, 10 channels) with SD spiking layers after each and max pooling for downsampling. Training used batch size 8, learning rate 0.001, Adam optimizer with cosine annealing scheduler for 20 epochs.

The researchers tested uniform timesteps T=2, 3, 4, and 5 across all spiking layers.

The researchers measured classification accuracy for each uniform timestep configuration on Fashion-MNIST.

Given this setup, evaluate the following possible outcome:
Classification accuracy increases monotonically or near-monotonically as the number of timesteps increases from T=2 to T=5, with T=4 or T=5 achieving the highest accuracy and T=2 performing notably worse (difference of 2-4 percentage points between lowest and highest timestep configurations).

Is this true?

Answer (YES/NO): NO